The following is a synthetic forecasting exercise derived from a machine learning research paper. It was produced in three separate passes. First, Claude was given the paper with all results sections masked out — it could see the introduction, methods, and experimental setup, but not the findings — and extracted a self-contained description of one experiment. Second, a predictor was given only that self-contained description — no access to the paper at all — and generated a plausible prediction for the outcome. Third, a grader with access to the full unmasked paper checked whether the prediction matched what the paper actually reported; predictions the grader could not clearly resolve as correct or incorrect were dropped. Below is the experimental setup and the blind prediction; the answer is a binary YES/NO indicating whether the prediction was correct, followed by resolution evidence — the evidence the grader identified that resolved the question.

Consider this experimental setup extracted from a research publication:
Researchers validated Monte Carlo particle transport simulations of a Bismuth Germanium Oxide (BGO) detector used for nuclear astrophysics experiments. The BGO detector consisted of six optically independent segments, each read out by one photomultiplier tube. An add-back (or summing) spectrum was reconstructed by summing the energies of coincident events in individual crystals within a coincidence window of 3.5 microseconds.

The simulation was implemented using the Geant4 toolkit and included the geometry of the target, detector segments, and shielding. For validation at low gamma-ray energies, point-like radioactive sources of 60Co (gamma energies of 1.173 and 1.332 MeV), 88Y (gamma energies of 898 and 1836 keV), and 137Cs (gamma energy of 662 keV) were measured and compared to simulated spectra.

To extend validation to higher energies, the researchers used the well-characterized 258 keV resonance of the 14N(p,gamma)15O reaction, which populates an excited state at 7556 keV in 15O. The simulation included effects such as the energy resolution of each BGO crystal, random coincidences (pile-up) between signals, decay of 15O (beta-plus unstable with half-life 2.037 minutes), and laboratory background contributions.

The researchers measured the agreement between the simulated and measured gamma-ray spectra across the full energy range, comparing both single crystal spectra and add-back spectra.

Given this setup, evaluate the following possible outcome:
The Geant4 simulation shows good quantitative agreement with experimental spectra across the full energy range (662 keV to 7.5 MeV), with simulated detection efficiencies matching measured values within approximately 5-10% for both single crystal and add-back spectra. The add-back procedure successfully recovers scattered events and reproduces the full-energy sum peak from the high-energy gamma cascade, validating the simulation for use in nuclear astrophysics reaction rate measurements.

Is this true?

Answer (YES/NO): NO